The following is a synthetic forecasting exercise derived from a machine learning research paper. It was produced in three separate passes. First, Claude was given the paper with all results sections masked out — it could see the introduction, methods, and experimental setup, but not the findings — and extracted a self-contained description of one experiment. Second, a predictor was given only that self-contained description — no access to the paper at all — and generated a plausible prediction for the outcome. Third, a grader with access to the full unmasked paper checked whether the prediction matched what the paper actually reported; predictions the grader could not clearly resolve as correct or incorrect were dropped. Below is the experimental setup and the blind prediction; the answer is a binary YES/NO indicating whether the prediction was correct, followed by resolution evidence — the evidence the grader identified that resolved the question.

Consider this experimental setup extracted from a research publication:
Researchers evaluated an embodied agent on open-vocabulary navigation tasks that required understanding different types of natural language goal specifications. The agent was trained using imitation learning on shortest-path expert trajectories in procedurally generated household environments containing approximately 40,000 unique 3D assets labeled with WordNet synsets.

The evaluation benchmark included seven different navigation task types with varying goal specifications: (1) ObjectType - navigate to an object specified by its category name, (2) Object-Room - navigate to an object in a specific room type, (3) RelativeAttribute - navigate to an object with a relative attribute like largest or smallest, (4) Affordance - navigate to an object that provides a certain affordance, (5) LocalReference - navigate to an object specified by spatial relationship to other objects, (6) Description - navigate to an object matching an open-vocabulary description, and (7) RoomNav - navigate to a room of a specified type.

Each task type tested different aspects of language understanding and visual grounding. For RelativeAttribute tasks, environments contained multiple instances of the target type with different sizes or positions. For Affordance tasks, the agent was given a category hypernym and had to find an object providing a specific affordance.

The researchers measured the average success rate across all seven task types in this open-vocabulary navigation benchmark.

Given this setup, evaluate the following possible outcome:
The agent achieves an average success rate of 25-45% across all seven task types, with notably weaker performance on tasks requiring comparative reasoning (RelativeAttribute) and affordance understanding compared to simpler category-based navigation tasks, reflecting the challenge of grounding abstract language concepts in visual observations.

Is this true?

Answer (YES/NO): NO